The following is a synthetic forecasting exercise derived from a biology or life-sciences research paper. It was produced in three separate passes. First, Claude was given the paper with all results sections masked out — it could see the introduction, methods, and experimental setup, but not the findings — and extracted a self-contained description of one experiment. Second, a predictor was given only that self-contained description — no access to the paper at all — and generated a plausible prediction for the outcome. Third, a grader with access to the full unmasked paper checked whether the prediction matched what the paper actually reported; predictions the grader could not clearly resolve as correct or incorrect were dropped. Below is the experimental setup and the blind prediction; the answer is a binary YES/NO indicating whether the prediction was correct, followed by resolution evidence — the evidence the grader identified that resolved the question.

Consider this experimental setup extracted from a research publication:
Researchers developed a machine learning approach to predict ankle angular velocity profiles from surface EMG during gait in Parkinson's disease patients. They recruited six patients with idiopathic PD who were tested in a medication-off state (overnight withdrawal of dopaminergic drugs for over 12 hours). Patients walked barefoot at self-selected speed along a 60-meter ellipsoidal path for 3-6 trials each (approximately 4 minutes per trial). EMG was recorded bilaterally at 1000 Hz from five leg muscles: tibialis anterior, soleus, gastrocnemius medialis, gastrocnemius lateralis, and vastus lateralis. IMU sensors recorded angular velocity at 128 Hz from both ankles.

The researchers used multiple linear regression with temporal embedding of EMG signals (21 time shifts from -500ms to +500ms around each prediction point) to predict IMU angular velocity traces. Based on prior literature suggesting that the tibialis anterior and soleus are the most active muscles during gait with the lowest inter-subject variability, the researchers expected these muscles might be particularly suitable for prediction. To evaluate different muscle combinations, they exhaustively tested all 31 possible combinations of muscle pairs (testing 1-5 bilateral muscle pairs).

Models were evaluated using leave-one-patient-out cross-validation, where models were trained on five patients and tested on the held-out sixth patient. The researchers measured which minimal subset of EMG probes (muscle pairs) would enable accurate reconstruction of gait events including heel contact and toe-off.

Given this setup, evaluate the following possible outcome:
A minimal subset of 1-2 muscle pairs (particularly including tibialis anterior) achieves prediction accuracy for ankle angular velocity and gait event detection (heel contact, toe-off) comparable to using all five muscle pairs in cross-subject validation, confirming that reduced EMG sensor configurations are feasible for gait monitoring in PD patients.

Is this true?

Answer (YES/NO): NO